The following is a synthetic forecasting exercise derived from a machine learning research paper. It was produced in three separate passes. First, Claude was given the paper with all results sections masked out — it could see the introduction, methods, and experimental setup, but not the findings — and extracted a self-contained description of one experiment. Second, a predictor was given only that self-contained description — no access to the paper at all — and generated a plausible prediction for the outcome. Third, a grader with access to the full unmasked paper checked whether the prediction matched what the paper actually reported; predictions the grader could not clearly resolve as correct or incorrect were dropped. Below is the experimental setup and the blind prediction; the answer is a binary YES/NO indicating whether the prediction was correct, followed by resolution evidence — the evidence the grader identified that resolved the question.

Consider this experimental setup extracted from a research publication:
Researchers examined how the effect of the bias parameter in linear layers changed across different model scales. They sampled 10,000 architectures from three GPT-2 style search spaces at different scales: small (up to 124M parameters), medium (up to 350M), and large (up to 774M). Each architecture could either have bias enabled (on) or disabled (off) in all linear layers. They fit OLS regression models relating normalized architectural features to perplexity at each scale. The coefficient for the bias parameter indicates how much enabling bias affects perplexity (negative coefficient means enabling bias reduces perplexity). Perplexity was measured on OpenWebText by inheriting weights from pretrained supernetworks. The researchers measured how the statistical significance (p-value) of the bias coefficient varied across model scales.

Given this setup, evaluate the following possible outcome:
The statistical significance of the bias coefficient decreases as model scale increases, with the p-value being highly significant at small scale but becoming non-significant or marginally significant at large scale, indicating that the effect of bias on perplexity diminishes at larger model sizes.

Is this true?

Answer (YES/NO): NO